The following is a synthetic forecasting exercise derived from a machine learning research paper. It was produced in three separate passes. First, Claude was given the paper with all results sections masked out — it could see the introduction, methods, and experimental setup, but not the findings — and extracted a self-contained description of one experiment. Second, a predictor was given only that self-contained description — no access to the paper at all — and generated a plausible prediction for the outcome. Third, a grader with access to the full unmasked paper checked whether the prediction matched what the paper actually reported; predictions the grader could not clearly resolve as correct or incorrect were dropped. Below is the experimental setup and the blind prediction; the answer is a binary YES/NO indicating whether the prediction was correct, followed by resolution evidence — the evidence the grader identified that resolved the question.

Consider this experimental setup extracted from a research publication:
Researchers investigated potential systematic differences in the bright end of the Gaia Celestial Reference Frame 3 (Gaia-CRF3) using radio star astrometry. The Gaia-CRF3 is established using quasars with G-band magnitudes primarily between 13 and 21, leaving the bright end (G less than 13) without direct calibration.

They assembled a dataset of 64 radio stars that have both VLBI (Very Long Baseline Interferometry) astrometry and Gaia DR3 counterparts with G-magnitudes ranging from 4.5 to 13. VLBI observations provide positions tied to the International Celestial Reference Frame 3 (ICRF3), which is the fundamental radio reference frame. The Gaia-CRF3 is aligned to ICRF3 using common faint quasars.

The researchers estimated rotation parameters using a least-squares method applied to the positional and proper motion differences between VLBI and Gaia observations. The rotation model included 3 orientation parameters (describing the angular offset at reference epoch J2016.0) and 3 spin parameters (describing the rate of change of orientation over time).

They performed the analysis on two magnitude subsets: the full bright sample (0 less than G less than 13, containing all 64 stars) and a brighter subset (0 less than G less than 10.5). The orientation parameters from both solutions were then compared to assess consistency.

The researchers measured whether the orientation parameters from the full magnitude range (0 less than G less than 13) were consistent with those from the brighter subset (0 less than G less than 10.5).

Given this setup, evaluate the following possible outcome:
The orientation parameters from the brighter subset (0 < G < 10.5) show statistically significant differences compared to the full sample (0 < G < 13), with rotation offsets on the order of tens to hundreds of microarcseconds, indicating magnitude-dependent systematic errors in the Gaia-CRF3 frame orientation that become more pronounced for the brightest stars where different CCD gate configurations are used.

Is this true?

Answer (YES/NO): YES